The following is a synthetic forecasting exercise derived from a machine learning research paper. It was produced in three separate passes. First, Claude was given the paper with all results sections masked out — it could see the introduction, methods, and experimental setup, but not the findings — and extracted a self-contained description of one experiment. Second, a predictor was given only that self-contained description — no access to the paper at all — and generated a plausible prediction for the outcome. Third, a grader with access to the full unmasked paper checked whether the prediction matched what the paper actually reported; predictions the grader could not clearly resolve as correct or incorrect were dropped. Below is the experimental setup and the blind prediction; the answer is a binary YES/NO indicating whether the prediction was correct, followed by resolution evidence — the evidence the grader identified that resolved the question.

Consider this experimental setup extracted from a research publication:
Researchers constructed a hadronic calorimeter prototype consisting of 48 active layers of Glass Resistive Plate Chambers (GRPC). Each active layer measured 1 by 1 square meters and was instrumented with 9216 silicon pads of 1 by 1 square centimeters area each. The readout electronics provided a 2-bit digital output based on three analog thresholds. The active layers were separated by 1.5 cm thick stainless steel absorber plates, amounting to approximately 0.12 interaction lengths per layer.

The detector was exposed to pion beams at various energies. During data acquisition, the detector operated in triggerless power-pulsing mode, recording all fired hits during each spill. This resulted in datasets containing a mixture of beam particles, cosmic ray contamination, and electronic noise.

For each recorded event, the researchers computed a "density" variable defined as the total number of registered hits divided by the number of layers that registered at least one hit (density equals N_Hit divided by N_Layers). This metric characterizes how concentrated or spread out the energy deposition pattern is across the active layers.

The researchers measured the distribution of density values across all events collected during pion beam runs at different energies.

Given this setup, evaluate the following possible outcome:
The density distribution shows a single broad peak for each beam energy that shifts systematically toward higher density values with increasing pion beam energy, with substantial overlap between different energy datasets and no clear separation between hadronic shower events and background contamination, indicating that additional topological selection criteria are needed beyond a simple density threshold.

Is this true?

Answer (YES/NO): NO